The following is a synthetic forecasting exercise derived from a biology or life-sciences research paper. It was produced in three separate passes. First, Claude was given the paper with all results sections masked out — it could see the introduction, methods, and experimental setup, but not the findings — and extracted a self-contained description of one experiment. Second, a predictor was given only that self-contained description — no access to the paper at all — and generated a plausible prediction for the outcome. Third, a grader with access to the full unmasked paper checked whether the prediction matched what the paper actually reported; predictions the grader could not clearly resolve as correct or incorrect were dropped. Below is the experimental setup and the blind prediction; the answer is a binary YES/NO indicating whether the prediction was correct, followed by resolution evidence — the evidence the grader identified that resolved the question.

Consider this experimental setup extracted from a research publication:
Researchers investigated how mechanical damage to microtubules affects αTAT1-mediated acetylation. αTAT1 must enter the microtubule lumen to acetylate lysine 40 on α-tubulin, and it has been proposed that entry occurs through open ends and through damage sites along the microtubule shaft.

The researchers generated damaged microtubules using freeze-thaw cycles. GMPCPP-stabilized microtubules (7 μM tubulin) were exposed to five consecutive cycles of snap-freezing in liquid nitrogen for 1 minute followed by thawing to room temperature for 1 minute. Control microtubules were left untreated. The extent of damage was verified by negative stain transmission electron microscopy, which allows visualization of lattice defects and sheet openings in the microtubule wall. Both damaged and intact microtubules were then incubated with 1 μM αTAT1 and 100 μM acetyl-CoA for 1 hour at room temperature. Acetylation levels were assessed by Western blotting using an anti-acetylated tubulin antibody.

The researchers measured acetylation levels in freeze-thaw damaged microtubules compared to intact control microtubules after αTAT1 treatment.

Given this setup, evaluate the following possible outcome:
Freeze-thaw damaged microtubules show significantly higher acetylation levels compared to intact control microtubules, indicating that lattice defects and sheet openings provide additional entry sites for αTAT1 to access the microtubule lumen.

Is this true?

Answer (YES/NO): NO